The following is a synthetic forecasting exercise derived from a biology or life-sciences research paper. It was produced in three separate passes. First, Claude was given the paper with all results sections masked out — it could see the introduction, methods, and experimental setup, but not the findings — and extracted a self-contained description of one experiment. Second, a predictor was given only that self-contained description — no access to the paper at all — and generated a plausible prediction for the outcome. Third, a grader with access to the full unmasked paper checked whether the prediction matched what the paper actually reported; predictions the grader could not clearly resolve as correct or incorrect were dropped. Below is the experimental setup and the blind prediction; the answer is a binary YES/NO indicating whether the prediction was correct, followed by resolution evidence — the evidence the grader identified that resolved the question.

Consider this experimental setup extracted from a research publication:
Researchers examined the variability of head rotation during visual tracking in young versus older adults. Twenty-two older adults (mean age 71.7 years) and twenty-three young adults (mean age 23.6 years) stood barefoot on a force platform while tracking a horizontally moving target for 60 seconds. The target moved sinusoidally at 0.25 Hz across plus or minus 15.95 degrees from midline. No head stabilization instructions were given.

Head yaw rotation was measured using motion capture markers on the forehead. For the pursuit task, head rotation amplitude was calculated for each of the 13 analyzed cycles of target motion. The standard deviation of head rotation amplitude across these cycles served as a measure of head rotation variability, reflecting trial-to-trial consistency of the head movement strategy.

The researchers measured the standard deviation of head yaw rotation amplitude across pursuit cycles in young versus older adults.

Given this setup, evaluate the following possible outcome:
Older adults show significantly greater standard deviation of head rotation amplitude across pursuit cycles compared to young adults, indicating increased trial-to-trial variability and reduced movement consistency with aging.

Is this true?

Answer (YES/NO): YES